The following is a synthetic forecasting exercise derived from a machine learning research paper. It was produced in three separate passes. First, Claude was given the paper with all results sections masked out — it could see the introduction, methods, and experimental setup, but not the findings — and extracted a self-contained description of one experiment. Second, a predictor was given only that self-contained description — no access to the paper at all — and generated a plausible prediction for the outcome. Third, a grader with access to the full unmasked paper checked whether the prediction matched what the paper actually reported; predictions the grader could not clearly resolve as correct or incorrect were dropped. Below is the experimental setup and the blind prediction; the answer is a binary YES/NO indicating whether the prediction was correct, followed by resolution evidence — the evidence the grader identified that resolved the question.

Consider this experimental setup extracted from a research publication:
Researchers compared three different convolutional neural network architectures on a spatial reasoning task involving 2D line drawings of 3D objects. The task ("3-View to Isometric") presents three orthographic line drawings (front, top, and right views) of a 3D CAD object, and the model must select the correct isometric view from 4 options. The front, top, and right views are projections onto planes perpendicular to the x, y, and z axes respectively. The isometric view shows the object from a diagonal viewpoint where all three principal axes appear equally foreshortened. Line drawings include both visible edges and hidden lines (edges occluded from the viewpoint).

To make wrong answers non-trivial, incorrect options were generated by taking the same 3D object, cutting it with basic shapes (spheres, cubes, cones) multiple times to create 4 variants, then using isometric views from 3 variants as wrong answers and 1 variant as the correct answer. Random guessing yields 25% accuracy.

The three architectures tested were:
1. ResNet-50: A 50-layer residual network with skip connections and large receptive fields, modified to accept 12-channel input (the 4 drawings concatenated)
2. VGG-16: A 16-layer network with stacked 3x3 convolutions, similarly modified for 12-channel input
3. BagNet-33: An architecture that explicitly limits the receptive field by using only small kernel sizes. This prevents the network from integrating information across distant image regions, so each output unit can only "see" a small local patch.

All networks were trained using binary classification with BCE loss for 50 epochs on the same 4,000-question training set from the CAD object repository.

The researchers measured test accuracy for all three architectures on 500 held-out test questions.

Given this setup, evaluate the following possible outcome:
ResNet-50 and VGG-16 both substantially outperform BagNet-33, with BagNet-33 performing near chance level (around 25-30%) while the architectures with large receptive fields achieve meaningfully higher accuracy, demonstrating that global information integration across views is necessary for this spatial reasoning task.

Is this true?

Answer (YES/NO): NO